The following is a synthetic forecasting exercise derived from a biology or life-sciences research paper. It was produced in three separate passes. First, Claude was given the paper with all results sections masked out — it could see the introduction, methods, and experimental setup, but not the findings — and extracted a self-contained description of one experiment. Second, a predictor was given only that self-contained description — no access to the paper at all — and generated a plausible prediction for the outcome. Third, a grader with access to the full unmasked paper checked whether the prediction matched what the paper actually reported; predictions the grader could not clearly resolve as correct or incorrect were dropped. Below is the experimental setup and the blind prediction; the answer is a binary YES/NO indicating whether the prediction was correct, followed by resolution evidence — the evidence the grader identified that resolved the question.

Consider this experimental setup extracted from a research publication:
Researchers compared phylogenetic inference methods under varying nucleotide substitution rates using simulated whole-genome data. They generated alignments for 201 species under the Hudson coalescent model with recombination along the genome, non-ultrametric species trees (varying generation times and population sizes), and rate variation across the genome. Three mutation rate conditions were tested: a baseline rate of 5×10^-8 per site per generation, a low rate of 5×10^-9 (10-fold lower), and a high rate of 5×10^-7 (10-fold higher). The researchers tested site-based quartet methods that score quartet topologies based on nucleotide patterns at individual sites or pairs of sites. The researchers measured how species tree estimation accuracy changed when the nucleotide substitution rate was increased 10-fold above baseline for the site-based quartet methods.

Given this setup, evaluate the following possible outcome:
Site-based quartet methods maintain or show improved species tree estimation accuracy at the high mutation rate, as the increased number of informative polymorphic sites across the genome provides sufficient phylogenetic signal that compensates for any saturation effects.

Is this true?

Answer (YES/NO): NO